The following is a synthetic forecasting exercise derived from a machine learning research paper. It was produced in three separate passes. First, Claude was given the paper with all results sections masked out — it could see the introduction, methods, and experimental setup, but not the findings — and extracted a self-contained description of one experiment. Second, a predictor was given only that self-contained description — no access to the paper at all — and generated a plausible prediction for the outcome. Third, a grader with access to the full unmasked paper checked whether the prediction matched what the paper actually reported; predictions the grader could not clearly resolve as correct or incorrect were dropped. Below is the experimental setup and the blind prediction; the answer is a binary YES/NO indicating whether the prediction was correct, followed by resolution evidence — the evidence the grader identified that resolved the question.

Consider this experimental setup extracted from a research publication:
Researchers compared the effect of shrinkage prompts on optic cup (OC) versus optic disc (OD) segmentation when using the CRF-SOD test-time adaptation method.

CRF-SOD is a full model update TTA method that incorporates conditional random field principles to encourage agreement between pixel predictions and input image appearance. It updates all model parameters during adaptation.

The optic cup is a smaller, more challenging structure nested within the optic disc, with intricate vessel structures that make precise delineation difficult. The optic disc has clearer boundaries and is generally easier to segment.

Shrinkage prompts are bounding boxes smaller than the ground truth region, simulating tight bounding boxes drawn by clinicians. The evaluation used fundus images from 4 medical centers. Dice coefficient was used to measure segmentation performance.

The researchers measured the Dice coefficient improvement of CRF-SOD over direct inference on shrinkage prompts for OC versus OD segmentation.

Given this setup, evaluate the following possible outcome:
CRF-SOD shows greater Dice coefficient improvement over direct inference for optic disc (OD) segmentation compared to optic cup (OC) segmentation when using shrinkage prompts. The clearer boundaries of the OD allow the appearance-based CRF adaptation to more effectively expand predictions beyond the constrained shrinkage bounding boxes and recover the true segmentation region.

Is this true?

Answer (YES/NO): NO